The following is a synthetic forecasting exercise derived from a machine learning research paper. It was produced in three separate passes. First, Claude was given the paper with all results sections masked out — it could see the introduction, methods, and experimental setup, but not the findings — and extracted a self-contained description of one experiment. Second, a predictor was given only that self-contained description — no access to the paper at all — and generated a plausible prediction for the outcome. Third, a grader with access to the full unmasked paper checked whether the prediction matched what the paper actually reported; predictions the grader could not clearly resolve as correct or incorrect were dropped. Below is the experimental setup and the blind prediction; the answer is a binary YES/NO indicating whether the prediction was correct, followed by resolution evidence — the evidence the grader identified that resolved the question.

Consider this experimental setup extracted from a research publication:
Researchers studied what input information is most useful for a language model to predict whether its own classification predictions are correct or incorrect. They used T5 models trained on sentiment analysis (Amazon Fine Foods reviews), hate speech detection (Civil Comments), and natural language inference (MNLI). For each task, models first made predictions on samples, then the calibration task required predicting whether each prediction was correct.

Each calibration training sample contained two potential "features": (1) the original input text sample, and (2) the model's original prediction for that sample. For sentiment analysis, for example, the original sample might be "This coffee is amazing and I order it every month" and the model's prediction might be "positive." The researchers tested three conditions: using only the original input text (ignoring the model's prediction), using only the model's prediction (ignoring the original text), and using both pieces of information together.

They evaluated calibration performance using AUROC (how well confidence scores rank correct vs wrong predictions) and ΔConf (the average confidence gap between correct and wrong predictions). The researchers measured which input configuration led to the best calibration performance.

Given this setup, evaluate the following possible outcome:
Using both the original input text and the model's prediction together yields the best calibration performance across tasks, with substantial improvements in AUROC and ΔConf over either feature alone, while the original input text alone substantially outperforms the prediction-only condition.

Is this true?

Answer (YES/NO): NO